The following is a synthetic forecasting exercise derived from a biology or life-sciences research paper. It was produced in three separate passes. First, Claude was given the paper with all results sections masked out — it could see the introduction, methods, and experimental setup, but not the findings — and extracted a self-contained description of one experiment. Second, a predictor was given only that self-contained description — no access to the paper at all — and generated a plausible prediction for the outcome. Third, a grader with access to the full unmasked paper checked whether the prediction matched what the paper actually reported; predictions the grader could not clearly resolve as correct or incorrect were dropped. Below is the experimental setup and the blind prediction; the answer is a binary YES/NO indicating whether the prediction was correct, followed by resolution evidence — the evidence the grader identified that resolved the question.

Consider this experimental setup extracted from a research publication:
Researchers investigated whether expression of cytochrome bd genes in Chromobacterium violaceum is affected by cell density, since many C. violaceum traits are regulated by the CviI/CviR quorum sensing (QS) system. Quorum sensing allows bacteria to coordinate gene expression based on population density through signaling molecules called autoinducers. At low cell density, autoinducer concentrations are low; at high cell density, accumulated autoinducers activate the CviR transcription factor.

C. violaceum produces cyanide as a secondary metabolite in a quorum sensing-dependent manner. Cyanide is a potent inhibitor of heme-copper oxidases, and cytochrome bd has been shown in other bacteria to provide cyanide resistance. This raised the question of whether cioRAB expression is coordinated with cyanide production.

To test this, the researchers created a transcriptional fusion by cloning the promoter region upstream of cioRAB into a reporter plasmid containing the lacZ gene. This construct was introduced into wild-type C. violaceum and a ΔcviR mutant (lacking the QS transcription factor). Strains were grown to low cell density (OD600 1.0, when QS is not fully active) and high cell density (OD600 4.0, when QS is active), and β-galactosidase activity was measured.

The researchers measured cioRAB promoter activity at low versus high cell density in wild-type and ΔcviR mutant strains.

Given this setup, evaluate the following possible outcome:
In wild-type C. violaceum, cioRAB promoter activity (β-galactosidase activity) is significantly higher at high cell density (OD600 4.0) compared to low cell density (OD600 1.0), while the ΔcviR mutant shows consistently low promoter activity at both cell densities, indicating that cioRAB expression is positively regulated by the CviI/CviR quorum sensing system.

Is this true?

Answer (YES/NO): YES